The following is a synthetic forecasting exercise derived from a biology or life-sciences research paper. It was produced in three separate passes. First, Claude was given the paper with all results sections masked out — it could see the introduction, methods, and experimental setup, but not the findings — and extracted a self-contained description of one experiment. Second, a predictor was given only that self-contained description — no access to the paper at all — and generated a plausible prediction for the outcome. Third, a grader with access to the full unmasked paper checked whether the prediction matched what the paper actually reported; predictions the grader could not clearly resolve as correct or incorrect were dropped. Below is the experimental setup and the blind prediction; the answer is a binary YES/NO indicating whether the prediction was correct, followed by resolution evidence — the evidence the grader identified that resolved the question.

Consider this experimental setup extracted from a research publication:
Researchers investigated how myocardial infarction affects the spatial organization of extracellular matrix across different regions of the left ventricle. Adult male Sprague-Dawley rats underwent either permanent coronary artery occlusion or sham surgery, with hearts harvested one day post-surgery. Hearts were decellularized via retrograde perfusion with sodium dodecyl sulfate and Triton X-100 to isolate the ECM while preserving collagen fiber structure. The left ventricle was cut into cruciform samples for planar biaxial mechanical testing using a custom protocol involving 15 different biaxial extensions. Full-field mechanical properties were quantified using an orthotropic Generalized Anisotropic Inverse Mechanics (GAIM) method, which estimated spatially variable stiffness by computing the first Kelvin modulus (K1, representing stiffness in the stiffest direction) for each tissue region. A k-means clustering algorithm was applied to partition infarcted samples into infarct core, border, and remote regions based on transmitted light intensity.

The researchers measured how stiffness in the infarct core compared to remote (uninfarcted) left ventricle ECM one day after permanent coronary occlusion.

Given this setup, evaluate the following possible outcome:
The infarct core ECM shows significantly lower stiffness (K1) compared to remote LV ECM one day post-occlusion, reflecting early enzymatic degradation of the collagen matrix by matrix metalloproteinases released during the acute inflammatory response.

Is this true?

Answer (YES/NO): YES